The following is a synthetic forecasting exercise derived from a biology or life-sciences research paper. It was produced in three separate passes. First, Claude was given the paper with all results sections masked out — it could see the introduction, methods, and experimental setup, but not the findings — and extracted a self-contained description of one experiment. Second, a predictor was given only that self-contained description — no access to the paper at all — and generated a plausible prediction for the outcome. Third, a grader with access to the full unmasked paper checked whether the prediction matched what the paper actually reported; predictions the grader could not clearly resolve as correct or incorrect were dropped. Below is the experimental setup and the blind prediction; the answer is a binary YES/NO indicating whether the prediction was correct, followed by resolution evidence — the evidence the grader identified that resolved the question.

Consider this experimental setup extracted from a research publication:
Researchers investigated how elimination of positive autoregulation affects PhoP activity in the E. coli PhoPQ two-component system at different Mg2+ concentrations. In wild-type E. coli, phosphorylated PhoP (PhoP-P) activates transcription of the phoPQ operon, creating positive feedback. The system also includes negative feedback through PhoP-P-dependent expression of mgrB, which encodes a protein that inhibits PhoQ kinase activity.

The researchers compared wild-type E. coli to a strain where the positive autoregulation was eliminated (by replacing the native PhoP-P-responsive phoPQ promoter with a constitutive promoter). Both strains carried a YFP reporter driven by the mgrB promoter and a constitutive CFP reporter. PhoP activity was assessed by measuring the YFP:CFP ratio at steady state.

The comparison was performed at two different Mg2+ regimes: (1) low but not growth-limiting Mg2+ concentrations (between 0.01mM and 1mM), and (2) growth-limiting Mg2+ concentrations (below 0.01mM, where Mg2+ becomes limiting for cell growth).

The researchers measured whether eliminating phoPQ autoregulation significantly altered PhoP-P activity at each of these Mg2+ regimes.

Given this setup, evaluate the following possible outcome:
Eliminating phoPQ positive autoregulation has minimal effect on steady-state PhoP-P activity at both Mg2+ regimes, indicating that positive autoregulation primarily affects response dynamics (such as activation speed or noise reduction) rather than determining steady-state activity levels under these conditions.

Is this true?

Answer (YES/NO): NO